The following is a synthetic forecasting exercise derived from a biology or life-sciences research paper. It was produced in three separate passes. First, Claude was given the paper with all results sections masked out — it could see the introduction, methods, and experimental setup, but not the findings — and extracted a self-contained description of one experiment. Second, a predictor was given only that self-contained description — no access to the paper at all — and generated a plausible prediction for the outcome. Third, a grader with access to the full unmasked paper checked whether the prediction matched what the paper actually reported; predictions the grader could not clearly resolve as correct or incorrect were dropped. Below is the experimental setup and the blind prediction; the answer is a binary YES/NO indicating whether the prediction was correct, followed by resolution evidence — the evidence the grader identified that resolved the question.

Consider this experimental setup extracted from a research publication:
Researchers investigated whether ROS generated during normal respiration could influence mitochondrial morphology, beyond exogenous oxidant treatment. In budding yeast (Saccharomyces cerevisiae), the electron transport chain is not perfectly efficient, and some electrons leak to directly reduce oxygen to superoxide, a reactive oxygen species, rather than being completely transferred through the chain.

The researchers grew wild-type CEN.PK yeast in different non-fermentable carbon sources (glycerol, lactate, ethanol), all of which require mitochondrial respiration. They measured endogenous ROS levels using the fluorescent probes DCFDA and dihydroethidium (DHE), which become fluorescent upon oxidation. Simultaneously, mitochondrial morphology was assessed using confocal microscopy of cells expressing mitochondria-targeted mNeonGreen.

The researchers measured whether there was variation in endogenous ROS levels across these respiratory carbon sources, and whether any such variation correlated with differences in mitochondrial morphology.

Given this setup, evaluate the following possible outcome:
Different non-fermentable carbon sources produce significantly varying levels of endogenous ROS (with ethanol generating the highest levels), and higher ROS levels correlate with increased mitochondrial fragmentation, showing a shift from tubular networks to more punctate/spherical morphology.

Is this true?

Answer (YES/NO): NO